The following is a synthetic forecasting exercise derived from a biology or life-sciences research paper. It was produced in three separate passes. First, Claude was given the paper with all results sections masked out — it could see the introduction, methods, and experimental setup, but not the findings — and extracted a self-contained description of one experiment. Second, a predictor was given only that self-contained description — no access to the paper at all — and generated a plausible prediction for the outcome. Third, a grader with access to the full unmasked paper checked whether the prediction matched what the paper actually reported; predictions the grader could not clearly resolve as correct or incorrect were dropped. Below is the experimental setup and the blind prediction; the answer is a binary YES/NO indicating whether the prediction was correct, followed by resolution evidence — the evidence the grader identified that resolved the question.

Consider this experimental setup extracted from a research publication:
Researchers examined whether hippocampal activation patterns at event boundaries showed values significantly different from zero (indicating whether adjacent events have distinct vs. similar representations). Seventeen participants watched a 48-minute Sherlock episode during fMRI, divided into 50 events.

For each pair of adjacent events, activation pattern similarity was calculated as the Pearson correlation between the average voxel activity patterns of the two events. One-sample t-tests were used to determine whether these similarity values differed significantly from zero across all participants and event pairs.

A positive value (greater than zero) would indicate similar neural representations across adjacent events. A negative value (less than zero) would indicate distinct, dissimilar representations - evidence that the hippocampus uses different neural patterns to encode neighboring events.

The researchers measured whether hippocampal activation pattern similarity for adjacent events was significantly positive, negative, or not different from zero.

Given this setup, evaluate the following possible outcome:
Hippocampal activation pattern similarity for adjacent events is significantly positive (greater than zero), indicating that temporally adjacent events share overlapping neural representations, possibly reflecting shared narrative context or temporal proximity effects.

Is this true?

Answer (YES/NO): NO